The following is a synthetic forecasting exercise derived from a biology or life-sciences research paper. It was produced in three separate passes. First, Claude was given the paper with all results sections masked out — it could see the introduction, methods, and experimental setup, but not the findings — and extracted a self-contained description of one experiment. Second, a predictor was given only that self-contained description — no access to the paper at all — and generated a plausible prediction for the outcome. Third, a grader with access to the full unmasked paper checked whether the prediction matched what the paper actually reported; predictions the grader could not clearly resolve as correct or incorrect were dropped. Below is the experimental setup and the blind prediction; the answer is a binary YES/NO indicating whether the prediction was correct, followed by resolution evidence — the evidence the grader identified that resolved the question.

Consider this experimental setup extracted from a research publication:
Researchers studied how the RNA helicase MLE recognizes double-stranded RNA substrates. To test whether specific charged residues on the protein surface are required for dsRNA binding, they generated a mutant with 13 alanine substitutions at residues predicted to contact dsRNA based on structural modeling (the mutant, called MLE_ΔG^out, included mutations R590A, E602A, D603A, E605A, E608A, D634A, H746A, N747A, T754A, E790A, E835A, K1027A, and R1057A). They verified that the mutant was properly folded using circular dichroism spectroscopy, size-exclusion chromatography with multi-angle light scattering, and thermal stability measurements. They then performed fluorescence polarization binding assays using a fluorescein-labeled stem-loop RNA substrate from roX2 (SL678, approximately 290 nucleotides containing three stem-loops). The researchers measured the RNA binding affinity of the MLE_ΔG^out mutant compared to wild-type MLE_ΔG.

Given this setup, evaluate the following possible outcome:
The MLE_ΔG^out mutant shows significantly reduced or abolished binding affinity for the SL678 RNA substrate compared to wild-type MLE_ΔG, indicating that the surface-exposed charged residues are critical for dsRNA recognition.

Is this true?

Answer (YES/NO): NO